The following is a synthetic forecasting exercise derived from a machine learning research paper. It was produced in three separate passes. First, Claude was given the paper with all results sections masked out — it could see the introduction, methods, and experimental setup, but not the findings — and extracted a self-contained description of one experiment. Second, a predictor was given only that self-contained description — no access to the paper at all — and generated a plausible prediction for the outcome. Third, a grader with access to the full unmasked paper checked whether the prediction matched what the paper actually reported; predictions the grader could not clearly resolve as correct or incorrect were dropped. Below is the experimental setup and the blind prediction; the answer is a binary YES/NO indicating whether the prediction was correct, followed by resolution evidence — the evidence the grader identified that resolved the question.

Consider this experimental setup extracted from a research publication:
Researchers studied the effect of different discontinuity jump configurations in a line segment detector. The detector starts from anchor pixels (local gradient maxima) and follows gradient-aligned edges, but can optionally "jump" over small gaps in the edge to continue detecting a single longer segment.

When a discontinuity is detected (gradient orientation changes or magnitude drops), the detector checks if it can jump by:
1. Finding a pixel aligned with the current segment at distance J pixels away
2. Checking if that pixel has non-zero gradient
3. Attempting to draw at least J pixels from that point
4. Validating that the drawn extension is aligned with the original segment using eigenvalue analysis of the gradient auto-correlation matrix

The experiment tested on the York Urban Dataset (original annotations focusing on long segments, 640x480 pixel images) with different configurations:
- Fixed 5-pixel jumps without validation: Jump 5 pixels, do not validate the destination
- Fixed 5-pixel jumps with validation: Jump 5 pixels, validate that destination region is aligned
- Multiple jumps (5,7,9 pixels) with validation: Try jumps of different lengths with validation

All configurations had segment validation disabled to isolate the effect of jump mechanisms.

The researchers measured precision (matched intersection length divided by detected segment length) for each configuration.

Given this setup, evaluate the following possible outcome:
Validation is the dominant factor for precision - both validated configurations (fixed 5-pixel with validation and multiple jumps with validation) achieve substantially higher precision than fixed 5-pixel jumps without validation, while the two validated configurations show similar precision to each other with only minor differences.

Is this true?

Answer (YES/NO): NO